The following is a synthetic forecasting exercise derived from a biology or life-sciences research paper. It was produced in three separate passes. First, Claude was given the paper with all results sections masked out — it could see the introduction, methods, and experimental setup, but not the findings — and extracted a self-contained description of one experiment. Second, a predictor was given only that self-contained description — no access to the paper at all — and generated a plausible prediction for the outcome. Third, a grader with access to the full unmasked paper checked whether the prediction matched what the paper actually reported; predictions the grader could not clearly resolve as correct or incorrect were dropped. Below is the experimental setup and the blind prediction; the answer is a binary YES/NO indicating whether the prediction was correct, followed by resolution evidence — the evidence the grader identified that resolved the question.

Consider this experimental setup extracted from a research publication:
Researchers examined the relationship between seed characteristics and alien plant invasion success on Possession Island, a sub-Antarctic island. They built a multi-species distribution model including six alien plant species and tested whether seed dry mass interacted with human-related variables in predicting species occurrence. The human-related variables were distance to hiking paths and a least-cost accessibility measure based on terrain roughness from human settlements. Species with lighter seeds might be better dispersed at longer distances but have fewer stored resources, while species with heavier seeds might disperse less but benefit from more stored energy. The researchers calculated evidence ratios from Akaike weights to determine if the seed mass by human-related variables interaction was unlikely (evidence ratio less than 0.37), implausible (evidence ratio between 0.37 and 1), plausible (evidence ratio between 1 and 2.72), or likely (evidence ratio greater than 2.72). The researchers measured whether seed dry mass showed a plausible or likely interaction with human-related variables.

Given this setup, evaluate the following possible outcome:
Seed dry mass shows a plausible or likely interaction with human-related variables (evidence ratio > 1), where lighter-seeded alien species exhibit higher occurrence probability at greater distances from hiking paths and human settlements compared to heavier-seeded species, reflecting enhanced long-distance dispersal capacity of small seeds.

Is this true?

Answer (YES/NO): NO